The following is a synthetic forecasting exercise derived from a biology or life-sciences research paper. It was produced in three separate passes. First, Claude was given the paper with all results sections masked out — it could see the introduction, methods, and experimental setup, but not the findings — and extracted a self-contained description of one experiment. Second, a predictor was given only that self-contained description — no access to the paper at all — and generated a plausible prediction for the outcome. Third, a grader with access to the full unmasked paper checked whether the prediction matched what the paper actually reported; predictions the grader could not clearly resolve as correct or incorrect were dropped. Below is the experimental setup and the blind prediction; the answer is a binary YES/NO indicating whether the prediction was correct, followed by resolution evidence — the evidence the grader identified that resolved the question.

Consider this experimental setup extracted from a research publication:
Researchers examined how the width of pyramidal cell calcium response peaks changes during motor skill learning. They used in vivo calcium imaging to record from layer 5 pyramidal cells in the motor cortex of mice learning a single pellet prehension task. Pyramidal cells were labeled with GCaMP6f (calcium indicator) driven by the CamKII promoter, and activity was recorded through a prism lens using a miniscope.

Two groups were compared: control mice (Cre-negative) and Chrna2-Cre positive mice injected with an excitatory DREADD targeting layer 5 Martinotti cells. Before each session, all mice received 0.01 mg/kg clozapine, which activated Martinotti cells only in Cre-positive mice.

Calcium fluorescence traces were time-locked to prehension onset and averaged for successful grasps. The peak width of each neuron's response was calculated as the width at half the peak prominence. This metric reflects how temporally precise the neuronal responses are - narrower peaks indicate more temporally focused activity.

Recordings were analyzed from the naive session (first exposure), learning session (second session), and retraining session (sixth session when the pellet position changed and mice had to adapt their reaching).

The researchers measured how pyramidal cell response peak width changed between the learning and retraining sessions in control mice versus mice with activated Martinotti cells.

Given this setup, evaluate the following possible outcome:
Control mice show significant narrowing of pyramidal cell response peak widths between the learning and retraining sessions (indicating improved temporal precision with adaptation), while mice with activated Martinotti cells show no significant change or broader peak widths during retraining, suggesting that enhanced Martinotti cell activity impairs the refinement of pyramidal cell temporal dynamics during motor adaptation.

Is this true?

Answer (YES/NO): NO